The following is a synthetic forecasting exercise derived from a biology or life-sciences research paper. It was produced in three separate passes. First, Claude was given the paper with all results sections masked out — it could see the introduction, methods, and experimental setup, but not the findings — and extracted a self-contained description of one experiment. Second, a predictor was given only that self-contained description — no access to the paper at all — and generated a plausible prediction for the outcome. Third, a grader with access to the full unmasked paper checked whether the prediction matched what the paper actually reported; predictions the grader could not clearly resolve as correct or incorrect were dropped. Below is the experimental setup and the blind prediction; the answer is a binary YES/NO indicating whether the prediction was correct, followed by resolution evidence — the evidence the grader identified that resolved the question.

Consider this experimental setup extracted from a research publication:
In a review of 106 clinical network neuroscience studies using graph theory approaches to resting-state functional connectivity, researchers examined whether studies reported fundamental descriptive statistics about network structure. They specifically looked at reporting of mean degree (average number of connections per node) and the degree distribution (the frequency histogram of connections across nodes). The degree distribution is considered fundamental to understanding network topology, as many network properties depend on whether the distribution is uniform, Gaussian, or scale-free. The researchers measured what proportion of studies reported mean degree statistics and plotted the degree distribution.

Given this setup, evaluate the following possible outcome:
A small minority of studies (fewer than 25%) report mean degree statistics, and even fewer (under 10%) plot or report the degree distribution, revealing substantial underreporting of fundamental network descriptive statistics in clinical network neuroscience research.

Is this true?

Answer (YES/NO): NO